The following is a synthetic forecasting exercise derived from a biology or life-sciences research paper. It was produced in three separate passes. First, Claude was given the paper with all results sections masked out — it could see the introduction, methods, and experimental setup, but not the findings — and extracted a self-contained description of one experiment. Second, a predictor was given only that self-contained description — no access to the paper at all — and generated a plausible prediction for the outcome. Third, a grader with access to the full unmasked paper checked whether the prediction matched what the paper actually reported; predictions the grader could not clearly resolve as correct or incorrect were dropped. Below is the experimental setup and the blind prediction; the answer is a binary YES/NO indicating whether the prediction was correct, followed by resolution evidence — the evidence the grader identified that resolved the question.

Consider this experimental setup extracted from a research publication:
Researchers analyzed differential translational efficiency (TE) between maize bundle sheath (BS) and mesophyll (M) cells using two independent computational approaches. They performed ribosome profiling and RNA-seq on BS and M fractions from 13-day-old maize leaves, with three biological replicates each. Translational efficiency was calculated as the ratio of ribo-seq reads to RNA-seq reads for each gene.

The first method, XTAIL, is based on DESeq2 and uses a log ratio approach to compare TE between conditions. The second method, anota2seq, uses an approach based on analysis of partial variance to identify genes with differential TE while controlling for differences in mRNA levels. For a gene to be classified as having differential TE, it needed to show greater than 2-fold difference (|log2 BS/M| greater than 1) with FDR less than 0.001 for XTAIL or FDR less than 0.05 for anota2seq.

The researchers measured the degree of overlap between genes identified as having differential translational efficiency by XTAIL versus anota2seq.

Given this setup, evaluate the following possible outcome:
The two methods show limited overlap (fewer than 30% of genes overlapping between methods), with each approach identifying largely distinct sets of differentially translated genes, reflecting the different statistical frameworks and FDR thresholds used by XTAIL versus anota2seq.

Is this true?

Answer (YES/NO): NO